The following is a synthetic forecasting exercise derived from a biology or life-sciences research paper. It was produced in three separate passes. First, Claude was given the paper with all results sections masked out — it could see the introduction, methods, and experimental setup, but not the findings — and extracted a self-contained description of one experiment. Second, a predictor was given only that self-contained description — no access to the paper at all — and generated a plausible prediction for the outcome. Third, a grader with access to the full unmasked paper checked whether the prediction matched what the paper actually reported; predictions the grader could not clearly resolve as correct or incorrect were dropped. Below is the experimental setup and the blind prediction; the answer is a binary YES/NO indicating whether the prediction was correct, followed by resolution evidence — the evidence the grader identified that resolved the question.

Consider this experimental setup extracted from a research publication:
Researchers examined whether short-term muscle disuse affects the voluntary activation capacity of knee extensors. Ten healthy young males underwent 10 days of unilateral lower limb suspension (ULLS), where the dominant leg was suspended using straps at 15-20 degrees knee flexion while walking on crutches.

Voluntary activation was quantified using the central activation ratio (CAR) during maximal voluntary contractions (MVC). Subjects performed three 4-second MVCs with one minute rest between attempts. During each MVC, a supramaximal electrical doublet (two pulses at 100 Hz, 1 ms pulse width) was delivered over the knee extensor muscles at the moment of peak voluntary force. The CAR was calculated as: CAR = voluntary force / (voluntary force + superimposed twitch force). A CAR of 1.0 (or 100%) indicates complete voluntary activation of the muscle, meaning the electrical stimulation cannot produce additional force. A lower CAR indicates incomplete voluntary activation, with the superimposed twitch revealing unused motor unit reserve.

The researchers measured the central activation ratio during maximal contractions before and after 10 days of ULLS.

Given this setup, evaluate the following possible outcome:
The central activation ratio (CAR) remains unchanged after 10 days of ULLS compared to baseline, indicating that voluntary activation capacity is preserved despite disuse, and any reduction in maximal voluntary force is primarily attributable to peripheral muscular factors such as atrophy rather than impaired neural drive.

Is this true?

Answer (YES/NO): NO